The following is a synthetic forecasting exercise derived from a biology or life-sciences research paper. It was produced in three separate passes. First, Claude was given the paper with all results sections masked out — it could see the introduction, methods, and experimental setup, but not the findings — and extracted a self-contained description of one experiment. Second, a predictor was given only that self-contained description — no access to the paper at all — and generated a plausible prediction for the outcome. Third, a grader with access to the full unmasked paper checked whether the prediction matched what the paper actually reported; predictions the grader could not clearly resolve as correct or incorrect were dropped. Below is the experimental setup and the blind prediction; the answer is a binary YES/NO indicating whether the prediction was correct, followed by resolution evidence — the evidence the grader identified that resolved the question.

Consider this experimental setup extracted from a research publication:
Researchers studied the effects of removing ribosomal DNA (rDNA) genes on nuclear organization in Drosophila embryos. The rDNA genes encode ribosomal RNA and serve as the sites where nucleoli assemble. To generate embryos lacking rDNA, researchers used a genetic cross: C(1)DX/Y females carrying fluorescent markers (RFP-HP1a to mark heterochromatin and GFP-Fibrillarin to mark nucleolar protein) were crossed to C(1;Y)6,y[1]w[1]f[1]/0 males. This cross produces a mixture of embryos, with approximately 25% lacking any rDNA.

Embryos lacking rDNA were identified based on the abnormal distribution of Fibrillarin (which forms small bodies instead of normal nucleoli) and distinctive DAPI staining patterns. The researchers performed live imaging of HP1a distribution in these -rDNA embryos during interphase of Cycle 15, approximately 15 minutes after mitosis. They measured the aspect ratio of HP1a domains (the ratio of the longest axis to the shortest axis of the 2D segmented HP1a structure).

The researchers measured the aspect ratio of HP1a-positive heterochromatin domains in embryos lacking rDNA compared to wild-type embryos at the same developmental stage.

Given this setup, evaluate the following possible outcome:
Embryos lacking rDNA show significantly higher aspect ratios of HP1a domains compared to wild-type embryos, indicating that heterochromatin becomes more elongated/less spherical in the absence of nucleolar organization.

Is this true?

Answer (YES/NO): NO